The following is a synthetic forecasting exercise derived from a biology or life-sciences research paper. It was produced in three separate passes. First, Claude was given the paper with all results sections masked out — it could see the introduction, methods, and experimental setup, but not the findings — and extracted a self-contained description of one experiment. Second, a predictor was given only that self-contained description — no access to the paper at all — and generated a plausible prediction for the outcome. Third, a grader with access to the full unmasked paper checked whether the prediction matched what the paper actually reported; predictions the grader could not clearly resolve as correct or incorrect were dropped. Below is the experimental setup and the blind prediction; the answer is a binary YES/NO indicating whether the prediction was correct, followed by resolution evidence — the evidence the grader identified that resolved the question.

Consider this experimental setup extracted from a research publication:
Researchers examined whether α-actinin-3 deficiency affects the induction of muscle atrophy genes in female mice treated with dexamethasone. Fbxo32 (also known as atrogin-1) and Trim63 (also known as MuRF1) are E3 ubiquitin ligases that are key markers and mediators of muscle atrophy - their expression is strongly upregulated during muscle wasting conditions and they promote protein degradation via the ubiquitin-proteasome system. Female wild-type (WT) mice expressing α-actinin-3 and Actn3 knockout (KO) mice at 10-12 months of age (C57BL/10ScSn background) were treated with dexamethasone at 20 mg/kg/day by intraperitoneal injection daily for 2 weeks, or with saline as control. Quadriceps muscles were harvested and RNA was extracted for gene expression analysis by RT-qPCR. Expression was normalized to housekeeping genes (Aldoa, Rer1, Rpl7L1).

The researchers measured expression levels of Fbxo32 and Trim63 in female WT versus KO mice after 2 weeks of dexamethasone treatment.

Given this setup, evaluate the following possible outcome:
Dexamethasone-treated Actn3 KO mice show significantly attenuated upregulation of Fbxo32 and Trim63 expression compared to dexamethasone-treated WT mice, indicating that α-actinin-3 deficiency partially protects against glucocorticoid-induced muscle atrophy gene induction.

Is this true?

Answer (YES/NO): NO